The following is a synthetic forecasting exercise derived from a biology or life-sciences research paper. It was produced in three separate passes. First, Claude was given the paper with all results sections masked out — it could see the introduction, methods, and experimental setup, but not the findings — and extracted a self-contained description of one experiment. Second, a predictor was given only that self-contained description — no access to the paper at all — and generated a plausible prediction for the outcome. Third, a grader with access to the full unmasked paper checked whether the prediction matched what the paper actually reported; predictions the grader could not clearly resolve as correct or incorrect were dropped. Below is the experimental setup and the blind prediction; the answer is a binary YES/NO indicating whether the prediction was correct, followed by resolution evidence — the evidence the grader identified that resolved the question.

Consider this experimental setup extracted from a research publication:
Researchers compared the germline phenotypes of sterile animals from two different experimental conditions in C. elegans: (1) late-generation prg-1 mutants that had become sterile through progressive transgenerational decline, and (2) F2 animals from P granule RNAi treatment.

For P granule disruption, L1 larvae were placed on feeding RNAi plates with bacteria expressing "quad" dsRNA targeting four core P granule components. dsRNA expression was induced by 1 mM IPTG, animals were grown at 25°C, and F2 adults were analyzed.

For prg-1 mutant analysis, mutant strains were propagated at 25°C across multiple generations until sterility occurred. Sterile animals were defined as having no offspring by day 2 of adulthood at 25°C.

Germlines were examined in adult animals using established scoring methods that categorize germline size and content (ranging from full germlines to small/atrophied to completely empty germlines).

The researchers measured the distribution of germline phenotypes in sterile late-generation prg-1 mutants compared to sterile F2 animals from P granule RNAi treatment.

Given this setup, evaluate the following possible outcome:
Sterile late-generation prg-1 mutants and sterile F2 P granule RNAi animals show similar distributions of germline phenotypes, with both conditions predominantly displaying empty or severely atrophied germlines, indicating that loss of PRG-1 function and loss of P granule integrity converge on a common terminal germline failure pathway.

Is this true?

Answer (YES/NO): NO